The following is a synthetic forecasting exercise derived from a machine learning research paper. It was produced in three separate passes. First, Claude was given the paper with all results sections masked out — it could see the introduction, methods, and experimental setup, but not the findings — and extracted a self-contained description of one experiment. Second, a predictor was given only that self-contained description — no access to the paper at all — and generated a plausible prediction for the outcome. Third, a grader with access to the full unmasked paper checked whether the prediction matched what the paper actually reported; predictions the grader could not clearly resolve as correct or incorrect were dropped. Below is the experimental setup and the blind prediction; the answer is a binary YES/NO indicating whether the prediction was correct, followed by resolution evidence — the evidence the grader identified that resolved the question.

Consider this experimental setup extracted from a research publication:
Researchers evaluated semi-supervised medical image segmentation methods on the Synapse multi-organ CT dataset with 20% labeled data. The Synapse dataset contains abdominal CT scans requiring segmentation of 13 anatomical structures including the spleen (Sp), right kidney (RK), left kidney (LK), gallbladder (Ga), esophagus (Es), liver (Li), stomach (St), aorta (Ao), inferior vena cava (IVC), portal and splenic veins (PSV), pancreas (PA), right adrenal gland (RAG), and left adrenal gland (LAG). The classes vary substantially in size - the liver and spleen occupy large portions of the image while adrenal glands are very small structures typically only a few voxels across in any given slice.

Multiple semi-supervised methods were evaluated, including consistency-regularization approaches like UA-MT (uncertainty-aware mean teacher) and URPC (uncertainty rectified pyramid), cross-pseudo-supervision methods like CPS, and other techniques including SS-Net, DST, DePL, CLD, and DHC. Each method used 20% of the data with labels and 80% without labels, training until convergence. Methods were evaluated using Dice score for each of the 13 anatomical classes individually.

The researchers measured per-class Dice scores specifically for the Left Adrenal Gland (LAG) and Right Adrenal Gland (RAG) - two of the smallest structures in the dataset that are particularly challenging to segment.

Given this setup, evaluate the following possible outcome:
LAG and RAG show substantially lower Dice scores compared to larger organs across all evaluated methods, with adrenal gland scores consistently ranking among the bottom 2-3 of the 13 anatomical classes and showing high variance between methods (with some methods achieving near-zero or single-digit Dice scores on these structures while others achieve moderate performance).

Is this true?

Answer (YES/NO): YES